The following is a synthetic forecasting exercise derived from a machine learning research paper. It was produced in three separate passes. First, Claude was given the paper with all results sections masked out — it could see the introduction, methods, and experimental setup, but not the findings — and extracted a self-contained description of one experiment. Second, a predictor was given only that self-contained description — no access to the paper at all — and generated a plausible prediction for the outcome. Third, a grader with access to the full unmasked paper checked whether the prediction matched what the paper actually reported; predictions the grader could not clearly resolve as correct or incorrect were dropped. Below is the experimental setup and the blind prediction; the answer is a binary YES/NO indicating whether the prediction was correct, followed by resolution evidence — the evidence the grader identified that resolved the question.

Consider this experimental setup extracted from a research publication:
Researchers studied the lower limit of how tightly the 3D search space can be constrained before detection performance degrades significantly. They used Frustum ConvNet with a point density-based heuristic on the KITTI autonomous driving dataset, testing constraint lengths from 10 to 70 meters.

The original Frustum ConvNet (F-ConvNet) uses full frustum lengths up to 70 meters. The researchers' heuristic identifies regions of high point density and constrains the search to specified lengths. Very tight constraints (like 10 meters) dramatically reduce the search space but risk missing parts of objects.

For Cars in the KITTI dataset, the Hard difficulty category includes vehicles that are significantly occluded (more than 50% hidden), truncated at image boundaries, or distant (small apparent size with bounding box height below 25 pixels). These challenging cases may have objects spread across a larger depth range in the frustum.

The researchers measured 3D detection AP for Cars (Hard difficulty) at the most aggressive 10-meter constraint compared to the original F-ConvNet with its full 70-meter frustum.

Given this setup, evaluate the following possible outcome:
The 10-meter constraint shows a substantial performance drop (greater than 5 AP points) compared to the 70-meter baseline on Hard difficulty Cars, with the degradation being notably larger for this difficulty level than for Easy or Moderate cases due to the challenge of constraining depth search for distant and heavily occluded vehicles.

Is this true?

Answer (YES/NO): NO